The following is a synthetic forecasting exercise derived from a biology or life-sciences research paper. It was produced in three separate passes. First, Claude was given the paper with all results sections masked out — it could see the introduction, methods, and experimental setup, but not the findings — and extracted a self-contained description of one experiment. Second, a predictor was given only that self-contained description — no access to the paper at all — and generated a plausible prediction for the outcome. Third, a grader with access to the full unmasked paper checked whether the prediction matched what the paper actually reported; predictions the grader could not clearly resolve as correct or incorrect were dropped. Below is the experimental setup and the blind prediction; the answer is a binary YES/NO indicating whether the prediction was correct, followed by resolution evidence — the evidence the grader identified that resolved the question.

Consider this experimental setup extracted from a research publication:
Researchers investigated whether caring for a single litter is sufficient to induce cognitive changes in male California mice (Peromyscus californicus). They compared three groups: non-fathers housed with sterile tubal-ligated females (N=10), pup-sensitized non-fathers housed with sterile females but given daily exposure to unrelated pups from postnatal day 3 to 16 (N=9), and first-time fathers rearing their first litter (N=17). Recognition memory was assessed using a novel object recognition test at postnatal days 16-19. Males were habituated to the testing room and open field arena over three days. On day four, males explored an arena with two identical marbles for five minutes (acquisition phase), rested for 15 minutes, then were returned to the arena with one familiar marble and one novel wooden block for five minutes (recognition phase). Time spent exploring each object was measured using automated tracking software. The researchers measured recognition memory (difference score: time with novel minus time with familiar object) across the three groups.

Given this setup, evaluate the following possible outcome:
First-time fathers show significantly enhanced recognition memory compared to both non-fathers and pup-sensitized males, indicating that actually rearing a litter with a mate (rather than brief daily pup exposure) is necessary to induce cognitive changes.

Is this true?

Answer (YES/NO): NO